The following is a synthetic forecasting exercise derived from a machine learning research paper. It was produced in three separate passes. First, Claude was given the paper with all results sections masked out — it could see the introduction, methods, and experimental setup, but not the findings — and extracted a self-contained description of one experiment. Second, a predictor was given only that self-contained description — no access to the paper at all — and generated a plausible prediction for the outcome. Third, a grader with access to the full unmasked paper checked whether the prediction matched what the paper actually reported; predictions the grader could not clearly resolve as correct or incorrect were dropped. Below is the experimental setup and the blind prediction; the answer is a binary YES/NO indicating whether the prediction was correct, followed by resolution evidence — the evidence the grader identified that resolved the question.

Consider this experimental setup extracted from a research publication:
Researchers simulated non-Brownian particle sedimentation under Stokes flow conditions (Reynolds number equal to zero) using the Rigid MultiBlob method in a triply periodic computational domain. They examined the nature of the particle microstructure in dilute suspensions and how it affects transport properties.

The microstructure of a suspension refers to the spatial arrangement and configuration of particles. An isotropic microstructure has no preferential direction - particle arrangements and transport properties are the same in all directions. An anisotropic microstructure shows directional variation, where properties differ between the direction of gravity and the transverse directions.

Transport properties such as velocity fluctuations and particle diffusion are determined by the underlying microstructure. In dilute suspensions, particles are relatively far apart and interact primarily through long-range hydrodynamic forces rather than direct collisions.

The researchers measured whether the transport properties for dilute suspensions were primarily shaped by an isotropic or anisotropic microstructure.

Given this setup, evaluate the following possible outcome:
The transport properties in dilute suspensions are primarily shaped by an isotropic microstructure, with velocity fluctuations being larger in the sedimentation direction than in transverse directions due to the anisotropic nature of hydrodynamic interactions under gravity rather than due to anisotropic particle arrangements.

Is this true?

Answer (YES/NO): NO